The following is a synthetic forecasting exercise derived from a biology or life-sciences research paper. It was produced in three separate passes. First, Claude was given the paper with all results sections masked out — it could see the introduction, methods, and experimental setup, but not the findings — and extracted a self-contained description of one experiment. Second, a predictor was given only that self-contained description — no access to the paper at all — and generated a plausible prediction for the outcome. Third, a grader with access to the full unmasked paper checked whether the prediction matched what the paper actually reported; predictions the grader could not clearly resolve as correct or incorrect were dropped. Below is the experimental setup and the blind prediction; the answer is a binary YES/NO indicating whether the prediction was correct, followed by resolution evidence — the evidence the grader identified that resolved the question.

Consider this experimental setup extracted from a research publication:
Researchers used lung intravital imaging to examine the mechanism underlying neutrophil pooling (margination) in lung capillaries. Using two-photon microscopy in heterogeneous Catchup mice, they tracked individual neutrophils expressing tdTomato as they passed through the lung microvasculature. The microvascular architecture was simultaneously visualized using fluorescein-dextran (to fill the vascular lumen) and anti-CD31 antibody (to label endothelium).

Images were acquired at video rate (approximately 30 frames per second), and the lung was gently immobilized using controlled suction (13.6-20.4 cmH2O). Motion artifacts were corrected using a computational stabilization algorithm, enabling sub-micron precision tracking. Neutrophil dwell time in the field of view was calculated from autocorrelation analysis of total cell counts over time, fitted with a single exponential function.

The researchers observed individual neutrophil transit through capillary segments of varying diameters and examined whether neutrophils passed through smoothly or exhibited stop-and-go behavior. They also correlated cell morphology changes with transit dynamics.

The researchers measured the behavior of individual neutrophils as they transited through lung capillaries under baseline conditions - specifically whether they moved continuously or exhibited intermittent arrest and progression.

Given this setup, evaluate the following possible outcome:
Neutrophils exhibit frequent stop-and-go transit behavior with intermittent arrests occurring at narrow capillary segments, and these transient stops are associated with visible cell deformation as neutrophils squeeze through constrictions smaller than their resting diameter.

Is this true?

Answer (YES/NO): NO